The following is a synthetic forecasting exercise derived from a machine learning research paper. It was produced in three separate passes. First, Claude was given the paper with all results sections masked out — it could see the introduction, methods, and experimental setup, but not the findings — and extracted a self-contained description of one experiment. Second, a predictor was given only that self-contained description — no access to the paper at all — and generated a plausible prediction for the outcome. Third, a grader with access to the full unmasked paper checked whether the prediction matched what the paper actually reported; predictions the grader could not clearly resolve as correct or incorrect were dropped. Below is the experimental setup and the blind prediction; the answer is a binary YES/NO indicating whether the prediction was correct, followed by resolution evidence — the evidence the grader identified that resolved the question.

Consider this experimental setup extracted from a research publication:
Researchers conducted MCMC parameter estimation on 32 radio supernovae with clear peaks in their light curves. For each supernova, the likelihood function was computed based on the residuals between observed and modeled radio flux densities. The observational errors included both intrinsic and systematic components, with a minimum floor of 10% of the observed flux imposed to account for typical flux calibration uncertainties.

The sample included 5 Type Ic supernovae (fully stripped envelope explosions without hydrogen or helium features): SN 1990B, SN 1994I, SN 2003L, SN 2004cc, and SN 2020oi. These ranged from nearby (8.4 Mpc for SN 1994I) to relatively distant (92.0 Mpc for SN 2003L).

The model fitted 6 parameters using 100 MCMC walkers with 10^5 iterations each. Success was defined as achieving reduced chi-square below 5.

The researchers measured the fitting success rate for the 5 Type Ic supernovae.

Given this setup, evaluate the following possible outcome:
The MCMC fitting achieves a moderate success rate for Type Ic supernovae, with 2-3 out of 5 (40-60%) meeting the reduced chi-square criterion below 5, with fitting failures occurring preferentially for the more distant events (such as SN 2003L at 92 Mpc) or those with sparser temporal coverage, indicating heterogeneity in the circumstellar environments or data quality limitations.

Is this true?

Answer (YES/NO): NO